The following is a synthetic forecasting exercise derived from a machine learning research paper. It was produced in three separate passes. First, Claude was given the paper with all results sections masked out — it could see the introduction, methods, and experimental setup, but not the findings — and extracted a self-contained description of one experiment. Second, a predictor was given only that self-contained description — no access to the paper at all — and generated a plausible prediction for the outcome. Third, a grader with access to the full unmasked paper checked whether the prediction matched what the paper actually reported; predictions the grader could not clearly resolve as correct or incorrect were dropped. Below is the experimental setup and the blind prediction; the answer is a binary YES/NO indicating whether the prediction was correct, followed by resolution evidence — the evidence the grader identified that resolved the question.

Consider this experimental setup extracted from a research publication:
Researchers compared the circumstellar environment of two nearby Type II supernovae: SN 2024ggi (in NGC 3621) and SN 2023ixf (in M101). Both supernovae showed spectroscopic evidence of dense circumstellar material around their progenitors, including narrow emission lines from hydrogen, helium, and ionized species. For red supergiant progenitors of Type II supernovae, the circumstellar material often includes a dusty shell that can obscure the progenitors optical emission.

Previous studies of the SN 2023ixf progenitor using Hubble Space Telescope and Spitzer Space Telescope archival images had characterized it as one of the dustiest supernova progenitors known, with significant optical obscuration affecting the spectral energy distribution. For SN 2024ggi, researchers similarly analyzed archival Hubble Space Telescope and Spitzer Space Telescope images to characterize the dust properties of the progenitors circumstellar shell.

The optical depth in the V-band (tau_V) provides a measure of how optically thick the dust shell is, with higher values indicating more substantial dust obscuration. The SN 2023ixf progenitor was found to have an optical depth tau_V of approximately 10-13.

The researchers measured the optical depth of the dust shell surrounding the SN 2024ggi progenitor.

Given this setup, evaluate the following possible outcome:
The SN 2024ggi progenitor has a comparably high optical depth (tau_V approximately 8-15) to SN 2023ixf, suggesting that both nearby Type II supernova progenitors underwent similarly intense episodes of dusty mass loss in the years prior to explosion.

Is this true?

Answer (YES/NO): NO